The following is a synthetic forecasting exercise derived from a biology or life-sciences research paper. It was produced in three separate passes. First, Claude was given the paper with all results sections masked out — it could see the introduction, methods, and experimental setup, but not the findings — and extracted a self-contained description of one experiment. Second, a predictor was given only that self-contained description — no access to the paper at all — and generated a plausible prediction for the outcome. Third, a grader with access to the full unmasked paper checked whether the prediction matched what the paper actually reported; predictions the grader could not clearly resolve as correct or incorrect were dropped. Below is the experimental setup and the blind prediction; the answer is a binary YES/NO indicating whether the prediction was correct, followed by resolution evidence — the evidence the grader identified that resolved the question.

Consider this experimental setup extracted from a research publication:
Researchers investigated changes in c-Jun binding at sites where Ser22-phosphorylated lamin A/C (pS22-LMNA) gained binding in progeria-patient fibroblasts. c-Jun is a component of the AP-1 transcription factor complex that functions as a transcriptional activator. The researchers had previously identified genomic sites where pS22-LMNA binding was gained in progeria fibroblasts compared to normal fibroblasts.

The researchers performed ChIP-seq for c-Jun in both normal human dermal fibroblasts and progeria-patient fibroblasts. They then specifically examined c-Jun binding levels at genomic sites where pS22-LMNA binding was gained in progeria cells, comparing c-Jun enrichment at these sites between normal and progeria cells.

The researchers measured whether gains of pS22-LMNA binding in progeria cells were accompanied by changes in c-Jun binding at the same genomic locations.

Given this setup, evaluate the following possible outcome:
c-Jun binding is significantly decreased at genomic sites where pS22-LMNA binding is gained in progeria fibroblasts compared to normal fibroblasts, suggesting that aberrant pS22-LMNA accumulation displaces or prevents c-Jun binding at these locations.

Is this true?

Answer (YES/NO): NO